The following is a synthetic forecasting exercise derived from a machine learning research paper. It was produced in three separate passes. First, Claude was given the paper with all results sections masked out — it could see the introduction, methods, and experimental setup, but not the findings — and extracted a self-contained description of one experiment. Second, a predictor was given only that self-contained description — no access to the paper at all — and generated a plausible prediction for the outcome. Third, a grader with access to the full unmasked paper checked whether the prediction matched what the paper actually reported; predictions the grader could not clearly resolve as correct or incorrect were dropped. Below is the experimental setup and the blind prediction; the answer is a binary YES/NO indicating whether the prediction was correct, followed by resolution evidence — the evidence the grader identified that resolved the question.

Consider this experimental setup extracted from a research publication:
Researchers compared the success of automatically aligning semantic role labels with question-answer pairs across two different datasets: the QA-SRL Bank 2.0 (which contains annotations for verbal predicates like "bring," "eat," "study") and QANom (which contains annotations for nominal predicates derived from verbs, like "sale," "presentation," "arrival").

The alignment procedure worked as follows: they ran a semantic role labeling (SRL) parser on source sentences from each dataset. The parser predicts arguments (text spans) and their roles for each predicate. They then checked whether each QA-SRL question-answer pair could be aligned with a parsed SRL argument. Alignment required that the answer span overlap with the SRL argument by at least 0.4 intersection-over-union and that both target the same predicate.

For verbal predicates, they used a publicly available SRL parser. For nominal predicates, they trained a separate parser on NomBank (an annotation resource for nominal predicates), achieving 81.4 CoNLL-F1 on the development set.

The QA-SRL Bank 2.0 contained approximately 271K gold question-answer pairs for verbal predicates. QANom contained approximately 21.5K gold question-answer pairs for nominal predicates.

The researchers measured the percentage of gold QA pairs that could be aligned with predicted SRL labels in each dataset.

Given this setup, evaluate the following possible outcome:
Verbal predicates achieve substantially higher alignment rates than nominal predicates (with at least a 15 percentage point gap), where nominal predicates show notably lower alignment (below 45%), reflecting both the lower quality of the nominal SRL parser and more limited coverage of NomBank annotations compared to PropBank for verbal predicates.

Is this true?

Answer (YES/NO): YES